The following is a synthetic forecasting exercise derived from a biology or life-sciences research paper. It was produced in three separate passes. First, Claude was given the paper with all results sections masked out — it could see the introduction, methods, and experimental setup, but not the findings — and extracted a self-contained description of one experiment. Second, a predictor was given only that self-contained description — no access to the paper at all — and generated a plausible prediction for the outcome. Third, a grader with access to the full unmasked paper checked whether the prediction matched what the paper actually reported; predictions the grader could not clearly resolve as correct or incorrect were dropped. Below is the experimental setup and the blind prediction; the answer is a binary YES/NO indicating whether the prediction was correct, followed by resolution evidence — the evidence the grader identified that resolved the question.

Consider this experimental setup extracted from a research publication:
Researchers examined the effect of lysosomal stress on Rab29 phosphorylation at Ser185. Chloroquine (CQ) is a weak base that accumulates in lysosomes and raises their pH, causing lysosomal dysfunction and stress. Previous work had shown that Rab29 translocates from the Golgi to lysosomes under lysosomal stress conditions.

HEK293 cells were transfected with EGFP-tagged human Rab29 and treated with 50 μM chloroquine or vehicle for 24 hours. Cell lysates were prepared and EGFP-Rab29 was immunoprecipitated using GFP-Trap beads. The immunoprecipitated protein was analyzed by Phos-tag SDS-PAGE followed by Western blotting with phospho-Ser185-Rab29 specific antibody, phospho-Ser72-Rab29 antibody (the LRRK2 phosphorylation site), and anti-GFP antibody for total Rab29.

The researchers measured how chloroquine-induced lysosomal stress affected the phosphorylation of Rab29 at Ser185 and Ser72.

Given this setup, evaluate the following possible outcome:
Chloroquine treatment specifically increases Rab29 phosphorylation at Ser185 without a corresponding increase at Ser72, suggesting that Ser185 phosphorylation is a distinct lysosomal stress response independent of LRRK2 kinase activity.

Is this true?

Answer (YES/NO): YES